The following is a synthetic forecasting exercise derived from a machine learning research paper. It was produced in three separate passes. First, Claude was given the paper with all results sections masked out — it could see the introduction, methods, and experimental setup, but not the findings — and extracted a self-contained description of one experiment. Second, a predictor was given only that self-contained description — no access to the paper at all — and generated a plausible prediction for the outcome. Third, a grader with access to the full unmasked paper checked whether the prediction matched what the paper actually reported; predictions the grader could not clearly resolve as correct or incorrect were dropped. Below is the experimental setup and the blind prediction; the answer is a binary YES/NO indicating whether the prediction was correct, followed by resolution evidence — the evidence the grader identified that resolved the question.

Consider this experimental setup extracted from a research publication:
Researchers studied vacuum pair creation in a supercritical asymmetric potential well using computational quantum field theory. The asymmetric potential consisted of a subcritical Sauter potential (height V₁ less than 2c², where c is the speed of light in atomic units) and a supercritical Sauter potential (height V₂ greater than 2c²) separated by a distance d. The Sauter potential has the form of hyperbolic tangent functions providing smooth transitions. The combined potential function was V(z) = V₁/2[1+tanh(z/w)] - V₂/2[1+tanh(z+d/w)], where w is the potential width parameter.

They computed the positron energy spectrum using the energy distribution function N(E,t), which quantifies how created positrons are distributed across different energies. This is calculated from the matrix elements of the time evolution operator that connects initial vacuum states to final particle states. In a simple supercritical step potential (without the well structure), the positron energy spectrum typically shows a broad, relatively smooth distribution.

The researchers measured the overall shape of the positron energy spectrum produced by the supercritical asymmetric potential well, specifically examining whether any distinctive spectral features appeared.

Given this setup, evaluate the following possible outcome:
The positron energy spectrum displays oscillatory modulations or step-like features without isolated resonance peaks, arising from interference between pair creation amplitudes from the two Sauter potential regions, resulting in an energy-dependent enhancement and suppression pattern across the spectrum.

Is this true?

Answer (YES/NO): NO